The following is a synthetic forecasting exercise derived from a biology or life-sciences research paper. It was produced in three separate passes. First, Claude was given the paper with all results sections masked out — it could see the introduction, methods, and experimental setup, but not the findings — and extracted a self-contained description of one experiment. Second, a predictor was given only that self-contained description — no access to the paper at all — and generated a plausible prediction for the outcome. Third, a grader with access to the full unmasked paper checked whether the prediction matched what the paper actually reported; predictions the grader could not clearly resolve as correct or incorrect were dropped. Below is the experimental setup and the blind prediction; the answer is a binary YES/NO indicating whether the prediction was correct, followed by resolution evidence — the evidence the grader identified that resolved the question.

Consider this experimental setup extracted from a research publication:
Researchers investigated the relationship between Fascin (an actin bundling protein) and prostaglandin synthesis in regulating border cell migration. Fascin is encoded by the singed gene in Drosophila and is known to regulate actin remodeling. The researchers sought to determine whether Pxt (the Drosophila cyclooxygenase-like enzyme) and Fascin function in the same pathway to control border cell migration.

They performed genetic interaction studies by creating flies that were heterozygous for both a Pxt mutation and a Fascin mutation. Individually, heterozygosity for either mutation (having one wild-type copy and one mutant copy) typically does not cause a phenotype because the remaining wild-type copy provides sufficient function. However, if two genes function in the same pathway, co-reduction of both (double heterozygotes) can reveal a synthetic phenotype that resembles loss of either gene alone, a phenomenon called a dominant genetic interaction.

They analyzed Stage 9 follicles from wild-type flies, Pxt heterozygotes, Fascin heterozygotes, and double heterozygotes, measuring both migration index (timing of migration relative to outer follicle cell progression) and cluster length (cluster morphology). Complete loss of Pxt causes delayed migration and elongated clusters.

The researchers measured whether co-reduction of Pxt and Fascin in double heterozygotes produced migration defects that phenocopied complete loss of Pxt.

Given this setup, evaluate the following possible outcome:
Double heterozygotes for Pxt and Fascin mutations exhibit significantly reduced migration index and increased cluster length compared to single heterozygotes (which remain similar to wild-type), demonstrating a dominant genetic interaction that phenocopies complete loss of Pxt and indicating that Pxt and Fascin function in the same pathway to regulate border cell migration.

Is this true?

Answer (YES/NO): YES